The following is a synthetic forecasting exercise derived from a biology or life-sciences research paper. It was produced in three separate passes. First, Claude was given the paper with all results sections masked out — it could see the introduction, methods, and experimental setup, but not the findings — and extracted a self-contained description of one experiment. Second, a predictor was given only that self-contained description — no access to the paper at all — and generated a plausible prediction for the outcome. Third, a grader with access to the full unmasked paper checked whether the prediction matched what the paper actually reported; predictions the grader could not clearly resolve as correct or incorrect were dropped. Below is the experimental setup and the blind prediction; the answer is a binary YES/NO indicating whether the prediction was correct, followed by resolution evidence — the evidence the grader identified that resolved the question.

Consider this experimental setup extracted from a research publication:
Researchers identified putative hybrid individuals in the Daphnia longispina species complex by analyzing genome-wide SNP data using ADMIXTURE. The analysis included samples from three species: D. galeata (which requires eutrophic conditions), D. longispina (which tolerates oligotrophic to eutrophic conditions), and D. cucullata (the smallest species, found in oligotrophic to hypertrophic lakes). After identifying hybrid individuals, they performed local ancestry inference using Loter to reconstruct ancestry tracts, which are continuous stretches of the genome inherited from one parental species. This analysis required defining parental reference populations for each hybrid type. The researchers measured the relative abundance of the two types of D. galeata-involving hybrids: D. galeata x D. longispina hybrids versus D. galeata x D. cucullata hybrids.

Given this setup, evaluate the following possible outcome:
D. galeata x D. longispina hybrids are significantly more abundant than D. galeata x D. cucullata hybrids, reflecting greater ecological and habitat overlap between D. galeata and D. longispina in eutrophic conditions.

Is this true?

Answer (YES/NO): YES